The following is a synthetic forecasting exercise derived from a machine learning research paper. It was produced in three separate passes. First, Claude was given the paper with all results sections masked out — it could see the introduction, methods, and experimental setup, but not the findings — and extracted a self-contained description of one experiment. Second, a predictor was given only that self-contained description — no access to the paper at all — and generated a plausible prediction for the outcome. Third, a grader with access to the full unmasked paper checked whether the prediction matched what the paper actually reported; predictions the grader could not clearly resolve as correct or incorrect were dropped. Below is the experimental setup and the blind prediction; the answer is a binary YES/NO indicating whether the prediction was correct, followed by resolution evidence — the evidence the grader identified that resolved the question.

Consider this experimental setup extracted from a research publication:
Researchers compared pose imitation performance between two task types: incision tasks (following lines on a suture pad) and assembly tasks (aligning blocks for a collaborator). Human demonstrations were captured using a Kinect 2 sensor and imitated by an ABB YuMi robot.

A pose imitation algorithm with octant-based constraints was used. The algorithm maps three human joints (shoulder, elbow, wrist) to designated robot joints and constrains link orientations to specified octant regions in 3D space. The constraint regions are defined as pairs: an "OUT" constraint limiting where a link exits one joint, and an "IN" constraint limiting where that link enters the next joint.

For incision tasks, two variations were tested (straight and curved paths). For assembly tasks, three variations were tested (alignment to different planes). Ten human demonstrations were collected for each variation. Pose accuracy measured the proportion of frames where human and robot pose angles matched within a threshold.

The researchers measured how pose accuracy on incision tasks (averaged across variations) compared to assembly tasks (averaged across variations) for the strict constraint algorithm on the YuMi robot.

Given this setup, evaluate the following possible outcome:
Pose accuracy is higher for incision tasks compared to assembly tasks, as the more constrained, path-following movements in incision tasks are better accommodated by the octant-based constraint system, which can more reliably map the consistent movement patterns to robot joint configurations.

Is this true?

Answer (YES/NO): YES